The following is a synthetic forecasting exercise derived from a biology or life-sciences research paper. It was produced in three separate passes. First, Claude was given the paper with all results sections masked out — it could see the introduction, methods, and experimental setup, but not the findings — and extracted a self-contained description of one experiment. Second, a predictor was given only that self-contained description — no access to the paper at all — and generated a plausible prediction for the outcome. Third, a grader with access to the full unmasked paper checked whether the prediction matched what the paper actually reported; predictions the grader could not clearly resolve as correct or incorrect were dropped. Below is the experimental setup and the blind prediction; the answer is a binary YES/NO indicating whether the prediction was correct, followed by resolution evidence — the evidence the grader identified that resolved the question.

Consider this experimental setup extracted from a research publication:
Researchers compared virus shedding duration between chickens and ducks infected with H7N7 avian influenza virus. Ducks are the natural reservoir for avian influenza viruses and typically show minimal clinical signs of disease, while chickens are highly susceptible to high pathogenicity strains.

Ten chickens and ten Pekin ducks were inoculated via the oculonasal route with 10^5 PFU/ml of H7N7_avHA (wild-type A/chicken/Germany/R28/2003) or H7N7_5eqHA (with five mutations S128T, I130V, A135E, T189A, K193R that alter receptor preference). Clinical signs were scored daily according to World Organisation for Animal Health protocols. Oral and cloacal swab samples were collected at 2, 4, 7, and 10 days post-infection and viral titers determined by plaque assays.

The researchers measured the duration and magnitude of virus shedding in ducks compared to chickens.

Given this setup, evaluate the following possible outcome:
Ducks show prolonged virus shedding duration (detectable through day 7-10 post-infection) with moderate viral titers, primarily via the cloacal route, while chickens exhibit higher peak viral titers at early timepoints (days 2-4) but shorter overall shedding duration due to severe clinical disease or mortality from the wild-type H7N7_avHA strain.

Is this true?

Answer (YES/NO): NO